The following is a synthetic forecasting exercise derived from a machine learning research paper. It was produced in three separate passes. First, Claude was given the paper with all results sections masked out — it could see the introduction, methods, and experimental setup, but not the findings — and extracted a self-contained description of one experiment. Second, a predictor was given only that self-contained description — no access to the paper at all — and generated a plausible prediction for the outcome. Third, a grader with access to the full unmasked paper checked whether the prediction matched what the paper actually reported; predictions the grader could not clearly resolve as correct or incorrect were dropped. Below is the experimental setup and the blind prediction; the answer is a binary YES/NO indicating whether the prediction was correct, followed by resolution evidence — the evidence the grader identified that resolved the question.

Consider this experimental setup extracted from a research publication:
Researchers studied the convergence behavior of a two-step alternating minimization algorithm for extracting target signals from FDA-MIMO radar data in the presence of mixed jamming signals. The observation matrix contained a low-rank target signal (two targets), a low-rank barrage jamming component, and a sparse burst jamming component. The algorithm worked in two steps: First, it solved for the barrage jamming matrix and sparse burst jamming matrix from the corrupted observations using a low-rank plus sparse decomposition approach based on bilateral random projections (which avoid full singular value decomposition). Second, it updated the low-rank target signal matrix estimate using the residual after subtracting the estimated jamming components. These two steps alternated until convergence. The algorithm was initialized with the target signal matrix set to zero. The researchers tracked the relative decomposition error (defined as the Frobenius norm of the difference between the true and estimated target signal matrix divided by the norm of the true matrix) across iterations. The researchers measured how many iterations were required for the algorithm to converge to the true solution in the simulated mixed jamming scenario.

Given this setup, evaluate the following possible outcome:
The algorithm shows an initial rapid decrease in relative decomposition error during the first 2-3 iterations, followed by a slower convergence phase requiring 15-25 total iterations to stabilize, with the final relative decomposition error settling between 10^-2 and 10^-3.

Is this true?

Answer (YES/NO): NO